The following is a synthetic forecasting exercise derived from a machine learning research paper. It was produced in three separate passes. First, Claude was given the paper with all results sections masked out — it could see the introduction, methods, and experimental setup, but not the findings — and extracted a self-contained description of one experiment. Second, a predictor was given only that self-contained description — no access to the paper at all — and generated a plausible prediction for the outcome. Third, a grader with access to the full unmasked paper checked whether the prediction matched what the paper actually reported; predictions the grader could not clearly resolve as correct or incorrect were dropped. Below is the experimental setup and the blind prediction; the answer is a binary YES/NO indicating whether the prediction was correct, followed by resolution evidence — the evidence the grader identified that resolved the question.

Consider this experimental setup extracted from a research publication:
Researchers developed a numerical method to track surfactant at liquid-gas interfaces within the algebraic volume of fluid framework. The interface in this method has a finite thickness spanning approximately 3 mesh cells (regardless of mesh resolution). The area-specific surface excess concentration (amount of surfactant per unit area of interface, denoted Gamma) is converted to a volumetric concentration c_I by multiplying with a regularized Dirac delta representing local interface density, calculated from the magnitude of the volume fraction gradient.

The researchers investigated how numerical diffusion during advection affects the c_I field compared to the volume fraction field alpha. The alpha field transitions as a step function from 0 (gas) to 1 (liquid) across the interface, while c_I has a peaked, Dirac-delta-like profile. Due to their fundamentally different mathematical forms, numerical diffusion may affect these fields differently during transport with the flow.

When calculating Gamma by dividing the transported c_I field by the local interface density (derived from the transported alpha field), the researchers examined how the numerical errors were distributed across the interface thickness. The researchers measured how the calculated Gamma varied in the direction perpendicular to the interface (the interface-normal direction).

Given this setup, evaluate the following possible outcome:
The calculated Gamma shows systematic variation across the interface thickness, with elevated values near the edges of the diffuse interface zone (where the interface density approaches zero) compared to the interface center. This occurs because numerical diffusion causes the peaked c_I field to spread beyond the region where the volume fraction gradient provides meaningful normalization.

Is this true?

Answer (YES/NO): YES